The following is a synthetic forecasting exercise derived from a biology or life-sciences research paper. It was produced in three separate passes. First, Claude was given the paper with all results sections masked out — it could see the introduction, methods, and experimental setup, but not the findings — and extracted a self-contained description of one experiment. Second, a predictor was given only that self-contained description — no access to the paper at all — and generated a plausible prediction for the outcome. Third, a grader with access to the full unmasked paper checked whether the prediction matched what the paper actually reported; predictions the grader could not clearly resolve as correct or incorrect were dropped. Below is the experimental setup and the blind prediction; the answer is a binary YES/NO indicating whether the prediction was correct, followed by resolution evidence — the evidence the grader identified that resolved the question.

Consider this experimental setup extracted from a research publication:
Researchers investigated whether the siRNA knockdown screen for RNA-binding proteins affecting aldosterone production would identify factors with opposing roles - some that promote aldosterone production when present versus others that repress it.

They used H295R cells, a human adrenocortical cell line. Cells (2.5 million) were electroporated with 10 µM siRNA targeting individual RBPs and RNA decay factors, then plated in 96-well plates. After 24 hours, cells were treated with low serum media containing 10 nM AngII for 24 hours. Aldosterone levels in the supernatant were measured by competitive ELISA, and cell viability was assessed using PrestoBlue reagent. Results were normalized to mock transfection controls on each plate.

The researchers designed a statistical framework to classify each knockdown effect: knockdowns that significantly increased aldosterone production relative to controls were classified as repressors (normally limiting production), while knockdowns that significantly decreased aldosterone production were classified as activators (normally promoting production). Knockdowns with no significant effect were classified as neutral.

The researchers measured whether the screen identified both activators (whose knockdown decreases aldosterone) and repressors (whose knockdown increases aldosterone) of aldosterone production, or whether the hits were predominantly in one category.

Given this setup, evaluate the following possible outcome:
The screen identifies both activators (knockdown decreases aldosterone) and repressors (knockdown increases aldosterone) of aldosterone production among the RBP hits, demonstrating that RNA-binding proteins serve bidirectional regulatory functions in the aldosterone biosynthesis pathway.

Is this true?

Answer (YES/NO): YES